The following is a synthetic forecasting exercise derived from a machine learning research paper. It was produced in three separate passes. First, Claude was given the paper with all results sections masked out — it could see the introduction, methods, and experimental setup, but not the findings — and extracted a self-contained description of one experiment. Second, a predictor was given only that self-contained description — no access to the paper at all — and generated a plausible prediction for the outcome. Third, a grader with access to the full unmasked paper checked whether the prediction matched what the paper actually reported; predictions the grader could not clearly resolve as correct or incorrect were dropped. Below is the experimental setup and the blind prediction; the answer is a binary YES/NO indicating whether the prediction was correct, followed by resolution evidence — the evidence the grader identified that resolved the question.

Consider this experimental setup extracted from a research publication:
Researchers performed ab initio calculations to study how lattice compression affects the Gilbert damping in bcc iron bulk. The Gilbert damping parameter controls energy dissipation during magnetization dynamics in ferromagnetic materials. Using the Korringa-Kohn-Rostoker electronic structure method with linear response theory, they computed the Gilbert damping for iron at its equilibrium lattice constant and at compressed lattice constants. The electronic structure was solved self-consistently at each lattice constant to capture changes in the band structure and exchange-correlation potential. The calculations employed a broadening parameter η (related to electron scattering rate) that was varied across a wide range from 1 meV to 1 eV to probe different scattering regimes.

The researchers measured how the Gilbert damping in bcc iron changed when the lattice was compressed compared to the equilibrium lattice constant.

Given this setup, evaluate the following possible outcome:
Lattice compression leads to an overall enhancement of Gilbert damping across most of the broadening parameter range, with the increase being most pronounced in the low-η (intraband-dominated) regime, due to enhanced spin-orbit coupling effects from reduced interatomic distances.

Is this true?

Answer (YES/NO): NO